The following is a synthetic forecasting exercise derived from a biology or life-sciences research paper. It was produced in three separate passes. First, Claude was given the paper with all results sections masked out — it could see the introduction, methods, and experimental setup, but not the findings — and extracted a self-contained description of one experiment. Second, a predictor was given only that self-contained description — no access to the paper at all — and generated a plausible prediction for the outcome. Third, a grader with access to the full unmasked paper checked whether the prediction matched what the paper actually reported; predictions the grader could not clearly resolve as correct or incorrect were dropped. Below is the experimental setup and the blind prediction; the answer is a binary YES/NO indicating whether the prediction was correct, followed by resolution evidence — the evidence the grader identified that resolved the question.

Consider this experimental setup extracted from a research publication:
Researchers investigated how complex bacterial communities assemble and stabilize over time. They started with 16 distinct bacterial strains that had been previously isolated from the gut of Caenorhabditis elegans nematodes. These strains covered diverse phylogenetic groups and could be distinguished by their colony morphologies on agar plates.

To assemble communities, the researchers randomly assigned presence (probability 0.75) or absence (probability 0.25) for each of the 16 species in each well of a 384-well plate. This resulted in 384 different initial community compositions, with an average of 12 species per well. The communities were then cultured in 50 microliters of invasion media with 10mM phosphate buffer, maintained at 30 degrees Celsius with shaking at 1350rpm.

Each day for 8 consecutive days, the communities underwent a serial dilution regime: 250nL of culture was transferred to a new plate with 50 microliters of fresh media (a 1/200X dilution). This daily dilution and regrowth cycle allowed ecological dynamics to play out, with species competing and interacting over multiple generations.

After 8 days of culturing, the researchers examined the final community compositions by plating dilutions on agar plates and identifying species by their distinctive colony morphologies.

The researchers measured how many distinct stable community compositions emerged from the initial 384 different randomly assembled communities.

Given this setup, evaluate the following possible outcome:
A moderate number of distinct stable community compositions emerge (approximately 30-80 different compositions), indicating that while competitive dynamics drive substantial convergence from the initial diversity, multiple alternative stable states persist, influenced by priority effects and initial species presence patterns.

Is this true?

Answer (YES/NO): NO